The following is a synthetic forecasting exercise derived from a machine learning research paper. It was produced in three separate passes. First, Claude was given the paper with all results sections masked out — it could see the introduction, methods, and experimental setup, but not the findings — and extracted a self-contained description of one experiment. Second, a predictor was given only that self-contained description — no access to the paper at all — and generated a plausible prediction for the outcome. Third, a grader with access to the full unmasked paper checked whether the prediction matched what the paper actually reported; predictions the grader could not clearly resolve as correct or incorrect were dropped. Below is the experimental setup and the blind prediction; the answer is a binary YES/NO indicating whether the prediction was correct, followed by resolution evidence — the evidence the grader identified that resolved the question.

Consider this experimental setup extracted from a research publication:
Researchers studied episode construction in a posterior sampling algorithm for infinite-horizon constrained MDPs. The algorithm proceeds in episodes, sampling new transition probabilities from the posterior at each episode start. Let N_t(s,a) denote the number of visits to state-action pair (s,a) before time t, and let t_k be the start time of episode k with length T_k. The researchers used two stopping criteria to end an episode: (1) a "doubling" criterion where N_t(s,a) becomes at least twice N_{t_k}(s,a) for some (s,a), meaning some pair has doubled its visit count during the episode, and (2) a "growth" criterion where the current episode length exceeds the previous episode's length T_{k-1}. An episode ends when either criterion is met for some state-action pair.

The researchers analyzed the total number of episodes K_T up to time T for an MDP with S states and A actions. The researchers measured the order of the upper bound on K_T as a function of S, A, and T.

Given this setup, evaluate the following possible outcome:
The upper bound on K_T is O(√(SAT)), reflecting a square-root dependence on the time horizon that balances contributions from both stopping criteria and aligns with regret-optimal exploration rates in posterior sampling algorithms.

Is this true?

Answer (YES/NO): NO